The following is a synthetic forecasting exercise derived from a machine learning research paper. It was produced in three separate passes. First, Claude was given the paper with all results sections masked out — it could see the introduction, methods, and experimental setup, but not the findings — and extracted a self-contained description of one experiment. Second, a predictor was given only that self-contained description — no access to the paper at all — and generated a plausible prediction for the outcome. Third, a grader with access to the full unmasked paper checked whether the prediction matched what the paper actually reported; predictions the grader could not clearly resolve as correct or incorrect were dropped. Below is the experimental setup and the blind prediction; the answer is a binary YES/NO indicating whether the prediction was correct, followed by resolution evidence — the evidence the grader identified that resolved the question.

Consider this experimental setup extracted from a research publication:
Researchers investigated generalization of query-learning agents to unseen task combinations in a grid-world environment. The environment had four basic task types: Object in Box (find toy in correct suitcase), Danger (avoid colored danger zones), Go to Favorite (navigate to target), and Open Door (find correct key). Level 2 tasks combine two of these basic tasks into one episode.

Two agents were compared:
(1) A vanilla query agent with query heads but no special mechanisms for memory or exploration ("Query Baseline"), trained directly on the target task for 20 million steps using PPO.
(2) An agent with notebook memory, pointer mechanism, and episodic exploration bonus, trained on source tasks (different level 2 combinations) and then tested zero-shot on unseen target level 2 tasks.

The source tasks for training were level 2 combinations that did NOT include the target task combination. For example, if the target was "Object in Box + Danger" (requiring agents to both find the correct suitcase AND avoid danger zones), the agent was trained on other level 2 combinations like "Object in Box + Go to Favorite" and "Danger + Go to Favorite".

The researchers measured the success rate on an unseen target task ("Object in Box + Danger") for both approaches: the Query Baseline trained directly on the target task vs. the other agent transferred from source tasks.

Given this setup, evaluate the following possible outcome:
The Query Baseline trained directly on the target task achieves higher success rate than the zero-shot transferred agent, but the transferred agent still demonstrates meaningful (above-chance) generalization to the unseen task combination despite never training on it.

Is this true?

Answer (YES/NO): NO